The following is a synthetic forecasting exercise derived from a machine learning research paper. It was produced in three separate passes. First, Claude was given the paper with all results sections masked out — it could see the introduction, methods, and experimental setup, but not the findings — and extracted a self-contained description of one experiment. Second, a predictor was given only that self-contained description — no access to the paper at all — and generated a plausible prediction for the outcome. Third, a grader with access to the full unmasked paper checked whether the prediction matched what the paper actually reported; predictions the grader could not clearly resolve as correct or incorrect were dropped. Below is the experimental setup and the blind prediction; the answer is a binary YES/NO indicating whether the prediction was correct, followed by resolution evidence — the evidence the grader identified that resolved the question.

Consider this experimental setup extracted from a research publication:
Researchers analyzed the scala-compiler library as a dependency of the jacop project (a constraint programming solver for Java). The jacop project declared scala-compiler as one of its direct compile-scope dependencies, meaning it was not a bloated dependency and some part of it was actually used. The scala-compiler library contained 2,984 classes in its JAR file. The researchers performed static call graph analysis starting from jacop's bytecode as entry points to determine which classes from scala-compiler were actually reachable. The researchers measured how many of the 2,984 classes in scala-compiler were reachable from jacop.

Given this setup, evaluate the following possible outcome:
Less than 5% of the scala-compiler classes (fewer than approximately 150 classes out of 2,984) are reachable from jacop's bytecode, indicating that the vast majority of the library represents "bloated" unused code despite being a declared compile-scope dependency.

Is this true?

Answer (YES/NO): YES